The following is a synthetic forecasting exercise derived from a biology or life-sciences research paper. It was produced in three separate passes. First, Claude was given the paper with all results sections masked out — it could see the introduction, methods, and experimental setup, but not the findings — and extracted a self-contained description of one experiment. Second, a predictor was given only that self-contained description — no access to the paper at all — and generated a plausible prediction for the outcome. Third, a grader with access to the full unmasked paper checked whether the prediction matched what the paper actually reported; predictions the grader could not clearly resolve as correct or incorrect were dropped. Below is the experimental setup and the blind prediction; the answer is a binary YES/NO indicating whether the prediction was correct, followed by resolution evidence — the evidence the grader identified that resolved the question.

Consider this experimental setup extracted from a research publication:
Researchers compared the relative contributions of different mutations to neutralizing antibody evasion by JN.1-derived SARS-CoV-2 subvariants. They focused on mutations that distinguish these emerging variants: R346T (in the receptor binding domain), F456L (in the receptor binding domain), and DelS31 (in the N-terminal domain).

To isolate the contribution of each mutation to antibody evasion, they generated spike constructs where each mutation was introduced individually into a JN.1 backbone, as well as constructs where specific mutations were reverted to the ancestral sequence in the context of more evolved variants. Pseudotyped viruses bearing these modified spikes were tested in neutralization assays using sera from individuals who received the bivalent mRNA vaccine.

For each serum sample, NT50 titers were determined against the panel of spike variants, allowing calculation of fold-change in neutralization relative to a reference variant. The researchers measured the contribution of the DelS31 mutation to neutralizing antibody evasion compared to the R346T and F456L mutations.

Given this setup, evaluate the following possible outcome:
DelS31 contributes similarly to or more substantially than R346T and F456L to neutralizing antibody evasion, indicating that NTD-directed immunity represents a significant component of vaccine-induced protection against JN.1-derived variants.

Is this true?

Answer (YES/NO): YES